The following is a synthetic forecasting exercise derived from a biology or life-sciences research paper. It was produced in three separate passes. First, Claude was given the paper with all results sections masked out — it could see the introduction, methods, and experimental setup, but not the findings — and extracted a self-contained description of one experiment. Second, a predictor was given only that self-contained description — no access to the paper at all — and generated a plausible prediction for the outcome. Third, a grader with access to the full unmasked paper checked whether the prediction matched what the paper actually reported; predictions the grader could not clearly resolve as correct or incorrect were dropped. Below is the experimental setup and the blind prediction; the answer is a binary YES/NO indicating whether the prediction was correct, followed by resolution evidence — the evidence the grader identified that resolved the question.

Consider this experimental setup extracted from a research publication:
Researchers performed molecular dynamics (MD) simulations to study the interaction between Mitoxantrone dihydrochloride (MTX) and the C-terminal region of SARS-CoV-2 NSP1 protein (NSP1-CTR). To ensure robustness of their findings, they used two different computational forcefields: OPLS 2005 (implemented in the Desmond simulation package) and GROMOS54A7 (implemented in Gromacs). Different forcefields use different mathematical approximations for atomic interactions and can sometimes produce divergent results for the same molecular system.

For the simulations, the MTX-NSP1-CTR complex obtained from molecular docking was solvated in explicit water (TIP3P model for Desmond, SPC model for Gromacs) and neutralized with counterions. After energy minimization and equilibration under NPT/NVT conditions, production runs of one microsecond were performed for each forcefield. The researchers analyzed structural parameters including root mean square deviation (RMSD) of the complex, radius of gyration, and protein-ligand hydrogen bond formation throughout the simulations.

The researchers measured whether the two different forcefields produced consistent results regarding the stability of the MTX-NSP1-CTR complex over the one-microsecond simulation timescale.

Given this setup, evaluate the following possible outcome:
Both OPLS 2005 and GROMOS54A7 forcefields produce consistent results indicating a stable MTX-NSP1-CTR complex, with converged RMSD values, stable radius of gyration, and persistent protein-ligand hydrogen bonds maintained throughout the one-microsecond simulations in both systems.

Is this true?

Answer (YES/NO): NO